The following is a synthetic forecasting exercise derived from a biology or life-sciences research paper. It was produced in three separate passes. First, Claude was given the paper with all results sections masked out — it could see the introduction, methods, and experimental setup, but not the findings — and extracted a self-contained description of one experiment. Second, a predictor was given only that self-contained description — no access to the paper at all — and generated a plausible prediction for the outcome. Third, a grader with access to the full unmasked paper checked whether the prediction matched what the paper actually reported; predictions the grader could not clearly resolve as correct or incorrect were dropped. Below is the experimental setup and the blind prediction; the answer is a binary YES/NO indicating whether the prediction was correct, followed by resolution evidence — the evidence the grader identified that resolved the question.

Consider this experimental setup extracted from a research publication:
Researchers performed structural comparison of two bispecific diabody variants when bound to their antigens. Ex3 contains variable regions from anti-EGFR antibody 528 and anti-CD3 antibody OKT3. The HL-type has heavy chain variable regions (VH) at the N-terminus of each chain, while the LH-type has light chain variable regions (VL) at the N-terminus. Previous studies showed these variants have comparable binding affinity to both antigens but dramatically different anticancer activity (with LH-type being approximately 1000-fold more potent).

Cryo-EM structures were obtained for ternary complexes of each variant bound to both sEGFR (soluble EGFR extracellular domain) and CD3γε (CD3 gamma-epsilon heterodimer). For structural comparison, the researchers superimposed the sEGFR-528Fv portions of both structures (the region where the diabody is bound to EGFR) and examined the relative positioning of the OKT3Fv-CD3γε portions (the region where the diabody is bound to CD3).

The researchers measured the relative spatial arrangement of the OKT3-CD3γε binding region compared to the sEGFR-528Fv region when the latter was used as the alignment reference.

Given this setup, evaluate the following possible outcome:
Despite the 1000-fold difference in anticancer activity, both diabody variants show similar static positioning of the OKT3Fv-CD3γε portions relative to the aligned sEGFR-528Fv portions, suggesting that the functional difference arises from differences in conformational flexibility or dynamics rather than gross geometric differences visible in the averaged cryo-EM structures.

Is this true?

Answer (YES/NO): NO